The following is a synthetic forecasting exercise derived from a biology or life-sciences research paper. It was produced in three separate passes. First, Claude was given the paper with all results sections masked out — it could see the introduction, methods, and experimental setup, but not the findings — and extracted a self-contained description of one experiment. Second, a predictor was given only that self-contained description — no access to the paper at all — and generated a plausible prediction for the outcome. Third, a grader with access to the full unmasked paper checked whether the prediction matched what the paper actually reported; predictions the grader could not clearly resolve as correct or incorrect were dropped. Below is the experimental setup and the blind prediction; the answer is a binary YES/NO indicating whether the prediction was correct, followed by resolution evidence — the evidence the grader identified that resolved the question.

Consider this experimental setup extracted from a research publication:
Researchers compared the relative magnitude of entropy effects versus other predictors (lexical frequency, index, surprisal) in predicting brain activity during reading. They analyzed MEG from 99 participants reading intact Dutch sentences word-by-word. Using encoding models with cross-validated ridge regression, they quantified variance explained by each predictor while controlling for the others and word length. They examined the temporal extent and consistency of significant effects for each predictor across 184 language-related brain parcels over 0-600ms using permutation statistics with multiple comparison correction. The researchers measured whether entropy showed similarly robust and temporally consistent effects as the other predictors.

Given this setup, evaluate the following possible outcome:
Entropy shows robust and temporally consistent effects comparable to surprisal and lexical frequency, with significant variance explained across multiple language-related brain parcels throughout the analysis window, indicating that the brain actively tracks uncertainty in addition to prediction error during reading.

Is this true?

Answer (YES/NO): NO